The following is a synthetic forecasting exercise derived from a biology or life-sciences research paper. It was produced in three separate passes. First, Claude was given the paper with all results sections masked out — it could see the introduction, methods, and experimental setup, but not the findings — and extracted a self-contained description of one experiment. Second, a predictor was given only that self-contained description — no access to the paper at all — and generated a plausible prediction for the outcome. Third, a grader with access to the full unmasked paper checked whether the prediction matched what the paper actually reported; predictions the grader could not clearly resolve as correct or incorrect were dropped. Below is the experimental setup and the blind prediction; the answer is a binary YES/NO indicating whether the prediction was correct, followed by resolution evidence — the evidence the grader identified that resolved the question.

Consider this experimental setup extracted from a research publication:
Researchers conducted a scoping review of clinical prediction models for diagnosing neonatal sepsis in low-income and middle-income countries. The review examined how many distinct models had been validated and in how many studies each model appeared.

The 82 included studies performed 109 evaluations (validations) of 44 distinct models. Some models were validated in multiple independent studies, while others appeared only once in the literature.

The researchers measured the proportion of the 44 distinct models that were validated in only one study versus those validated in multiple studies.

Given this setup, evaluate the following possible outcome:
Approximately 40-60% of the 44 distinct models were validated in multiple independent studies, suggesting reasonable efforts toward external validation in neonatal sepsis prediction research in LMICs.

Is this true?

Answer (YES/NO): NO